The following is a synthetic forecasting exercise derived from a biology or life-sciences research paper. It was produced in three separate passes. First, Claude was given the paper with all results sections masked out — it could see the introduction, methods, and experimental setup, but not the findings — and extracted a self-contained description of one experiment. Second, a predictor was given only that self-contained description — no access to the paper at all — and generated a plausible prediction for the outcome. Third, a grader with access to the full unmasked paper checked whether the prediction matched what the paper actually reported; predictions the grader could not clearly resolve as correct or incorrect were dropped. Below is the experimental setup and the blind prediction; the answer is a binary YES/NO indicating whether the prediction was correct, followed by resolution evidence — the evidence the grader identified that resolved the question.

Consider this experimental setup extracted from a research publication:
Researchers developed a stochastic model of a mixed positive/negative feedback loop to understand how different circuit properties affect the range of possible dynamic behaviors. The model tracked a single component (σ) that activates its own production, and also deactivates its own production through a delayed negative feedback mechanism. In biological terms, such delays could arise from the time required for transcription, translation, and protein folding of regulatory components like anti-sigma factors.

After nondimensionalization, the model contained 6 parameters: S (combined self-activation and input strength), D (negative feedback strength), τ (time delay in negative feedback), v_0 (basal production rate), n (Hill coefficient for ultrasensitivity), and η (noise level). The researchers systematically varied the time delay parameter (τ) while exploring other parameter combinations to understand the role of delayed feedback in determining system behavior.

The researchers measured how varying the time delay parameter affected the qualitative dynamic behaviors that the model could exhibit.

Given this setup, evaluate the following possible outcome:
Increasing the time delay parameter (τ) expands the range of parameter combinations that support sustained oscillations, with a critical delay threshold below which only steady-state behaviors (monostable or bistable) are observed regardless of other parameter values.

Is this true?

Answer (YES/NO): NO